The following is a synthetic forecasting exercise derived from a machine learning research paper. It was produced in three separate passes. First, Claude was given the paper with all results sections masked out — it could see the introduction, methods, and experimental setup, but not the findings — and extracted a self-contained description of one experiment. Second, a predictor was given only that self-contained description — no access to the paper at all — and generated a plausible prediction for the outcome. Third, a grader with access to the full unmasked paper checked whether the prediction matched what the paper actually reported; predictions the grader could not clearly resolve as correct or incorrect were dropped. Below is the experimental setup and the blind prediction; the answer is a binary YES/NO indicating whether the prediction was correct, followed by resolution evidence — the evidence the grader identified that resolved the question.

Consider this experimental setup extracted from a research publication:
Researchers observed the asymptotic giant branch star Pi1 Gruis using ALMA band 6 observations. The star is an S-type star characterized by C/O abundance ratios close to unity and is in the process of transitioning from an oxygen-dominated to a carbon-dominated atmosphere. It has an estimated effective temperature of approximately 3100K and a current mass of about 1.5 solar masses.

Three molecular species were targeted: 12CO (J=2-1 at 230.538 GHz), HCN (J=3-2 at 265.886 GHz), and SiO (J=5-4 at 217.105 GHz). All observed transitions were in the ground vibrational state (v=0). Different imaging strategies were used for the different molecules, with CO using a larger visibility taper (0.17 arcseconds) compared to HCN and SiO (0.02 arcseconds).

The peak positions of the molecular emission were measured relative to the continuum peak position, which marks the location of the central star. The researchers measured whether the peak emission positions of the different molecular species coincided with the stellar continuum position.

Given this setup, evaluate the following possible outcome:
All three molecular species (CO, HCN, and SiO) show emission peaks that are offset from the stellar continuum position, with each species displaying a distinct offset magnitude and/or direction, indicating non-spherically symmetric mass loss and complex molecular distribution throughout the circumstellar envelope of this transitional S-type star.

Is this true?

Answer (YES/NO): NO